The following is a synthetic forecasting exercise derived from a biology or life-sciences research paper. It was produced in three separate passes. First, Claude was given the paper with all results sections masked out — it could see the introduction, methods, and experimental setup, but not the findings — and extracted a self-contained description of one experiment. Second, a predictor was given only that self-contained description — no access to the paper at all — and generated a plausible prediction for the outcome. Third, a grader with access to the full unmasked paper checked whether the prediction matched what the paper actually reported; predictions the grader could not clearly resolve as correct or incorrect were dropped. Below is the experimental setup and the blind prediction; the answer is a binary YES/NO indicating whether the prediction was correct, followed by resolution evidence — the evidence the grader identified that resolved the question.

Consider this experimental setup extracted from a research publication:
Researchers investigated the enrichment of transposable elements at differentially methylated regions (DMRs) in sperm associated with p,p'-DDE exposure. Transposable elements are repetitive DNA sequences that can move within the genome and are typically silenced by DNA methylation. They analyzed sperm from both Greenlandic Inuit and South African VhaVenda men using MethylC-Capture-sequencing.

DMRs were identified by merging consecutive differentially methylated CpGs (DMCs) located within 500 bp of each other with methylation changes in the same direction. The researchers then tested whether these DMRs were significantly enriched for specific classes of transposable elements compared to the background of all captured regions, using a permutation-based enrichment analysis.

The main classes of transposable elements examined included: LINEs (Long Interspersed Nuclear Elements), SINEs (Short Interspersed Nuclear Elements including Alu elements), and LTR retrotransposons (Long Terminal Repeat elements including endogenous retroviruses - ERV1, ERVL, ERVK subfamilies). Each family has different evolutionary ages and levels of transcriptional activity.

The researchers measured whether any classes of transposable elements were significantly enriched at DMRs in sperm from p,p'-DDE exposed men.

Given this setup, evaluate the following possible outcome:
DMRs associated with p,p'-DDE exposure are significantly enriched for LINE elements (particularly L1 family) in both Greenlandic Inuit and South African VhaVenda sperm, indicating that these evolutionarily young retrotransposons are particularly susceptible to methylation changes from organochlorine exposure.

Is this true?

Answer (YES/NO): NO